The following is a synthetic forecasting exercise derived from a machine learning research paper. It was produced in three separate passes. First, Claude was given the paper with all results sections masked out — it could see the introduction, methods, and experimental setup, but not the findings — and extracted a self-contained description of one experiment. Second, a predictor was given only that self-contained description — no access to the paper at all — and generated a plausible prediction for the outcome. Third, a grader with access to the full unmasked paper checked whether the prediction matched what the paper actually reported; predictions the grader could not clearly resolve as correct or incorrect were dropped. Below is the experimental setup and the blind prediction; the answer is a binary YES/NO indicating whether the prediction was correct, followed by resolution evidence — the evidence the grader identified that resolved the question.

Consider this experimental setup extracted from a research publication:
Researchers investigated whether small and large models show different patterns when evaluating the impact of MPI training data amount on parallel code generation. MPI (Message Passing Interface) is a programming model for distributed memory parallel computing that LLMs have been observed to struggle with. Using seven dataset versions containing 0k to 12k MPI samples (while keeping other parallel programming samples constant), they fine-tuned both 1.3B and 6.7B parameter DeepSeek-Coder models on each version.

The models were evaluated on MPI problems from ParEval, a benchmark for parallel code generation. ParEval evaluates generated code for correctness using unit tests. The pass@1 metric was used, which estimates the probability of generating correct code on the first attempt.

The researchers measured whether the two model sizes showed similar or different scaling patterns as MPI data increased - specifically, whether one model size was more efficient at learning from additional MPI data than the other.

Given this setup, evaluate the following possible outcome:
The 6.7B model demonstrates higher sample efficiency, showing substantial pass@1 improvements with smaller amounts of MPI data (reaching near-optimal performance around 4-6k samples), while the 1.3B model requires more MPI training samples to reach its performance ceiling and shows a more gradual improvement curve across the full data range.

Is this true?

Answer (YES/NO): NO